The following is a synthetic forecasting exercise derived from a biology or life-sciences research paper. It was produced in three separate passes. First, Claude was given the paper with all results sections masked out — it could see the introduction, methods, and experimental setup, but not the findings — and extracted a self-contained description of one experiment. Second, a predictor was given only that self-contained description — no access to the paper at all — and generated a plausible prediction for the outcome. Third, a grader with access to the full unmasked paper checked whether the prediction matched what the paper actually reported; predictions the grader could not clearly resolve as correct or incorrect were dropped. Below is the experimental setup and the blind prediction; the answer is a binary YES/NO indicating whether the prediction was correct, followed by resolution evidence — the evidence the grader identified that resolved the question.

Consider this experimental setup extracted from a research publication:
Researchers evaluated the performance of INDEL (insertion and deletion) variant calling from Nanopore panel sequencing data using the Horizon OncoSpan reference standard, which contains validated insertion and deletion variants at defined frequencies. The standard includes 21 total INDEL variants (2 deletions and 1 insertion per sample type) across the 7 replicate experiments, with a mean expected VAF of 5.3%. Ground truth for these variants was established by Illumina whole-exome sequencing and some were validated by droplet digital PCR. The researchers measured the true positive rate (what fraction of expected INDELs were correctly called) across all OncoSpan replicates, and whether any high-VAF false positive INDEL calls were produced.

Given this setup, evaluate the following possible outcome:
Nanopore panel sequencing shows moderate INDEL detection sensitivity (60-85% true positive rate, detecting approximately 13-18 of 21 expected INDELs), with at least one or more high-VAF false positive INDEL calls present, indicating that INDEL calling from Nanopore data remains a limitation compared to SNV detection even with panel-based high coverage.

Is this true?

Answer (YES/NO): NO